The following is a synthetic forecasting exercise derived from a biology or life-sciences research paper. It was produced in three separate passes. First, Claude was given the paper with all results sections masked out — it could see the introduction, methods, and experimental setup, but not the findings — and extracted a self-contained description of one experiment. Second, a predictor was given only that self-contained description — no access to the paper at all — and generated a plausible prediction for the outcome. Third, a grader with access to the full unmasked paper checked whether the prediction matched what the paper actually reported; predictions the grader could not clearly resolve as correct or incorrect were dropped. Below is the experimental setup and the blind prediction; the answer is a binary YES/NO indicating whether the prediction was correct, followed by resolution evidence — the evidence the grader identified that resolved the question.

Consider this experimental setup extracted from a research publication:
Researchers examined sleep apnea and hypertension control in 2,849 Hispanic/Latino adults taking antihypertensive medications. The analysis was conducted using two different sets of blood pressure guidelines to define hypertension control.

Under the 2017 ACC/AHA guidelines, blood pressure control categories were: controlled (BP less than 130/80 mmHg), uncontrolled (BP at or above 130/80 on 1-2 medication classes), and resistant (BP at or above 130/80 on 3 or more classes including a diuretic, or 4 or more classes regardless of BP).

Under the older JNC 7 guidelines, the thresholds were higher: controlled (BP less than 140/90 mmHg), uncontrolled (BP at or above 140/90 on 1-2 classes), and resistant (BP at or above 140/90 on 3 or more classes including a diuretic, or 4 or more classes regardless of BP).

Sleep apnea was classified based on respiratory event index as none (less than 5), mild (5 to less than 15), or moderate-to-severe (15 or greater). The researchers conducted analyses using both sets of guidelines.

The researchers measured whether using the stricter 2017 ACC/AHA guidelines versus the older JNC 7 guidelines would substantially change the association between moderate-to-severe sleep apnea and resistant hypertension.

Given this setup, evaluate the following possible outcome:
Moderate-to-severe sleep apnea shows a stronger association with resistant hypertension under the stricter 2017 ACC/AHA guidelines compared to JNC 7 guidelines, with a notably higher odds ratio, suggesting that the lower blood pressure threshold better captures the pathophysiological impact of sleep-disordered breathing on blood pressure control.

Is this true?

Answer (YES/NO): NO